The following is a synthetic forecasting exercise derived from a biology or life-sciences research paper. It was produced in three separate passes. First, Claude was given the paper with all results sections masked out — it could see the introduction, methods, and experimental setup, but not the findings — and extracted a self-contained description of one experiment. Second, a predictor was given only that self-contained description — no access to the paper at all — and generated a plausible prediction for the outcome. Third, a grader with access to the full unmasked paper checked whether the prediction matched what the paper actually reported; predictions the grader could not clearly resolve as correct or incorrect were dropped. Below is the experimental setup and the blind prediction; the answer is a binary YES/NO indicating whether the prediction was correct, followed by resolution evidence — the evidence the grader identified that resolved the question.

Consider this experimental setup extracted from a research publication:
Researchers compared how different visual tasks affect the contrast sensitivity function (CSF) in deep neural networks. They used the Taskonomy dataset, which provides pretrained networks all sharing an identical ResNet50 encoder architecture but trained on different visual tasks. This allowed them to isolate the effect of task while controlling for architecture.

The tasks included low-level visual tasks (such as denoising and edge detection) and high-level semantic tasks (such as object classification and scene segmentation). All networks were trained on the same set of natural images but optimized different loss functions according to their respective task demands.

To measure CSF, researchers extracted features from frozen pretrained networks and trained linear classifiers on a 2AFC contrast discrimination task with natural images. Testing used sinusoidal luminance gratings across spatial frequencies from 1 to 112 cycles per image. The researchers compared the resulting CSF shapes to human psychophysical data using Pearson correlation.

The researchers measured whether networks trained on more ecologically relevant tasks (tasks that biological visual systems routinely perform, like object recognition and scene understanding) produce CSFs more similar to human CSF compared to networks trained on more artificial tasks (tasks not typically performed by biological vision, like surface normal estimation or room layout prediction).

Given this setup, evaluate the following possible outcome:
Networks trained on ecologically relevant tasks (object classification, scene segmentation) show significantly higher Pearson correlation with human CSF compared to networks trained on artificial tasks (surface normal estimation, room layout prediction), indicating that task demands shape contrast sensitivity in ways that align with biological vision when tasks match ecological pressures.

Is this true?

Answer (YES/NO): YES